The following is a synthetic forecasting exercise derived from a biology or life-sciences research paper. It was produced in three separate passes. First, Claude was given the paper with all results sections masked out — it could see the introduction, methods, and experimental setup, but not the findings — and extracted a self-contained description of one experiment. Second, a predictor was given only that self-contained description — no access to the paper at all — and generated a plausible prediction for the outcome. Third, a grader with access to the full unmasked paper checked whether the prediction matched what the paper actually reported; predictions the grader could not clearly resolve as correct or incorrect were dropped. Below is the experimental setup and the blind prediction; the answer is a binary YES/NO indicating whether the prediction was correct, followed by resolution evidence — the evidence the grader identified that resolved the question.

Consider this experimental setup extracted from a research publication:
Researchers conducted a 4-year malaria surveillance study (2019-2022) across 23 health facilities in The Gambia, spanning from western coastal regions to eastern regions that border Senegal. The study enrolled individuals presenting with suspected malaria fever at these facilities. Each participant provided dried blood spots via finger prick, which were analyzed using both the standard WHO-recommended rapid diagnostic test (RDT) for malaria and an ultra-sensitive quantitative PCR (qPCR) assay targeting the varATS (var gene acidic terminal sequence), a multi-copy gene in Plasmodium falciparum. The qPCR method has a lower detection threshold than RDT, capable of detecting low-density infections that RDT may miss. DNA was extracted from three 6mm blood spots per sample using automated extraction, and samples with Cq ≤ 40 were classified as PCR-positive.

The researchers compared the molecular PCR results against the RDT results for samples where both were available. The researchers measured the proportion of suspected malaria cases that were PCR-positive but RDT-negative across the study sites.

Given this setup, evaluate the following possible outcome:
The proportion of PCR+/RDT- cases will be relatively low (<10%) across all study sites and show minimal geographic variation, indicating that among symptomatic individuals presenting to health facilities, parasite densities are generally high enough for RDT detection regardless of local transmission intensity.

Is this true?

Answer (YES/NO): NO